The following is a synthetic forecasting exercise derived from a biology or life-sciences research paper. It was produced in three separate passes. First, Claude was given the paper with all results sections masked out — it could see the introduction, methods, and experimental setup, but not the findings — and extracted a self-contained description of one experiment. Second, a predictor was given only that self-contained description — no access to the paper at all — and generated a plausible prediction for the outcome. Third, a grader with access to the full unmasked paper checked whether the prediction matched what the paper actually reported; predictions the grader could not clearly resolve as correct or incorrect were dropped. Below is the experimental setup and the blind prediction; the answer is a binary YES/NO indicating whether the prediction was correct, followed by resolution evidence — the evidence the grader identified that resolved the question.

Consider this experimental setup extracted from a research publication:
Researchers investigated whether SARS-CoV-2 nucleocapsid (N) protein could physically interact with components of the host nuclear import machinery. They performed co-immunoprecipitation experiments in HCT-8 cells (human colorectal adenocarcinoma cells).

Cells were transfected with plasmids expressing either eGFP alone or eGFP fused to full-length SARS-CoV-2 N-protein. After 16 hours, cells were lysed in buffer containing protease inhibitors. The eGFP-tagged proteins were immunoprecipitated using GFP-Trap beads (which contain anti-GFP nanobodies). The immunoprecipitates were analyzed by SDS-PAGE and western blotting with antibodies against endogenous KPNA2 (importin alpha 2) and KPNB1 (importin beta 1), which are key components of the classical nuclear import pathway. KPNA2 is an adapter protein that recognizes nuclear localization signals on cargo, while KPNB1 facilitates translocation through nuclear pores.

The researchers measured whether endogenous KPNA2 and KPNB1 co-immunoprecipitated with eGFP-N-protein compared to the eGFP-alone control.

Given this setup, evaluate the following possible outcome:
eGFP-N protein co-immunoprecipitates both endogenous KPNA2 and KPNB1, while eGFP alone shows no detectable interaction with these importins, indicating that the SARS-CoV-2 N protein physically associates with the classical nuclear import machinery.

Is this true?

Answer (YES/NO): YES